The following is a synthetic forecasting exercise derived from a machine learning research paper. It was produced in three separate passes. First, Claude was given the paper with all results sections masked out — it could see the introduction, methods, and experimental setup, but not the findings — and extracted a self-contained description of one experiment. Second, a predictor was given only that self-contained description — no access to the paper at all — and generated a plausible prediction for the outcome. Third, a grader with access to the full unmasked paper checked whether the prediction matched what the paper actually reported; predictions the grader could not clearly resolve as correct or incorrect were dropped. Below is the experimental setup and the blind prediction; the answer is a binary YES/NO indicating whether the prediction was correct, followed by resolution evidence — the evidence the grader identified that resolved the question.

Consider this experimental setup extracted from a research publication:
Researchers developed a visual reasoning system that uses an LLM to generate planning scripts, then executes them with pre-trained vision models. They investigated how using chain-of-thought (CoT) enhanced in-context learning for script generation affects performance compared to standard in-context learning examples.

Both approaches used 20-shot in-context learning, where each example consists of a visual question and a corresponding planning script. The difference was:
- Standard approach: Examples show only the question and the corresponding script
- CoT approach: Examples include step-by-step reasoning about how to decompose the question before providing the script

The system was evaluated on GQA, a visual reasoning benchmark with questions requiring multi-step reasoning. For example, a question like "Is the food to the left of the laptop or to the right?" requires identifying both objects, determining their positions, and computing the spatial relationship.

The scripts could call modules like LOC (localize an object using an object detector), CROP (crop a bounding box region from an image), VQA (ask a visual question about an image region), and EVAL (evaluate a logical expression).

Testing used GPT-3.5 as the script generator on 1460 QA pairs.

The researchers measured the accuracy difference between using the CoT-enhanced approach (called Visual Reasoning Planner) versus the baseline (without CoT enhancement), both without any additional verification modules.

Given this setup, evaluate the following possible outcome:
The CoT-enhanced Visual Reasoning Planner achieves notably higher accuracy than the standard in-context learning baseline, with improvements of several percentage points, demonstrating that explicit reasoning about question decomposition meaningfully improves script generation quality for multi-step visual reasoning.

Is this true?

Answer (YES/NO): NO